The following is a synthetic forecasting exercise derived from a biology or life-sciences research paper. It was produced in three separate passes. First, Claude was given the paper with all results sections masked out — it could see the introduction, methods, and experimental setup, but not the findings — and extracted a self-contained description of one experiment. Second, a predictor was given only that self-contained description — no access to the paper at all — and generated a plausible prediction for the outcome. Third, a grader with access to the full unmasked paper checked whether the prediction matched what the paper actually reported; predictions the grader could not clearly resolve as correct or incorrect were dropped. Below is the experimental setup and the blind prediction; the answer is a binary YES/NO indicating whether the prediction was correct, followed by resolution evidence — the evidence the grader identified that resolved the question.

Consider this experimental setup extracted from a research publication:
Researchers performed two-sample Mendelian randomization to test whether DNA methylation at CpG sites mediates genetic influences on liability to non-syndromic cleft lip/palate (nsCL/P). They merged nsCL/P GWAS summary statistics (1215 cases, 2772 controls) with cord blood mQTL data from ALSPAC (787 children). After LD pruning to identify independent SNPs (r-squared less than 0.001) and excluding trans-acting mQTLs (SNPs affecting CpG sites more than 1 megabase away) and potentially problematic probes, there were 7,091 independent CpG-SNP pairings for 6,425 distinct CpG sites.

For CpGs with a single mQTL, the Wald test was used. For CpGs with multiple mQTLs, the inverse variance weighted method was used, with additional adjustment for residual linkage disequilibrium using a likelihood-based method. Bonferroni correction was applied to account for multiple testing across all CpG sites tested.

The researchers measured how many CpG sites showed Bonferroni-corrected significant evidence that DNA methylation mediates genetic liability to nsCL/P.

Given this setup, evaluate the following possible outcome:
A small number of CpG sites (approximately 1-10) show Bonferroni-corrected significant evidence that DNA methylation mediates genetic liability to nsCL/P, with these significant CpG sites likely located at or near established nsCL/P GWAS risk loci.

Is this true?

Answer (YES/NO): NO